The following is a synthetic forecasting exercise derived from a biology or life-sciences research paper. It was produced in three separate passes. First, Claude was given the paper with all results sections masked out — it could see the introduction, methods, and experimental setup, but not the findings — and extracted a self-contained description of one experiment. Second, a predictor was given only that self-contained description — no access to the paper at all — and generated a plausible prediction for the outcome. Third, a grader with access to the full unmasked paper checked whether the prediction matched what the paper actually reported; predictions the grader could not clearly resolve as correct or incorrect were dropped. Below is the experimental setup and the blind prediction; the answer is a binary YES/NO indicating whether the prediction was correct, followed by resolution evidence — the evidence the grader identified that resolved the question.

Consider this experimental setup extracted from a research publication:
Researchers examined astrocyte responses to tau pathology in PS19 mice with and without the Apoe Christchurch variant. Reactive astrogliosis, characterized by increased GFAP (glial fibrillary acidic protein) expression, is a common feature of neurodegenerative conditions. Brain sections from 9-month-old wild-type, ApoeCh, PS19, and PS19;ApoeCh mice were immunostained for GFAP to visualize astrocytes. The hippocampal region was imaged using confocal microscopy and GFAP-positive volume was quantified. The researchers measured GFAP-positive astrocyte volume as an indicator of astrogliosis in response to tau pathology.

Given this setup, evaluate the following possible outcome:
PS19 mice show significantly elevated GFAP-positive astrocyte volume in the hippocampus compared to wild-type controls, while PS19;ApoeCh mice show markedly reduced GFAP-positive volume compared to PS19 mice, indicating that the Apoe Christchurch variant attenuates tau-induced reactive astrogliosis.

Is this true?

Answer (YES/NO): YES